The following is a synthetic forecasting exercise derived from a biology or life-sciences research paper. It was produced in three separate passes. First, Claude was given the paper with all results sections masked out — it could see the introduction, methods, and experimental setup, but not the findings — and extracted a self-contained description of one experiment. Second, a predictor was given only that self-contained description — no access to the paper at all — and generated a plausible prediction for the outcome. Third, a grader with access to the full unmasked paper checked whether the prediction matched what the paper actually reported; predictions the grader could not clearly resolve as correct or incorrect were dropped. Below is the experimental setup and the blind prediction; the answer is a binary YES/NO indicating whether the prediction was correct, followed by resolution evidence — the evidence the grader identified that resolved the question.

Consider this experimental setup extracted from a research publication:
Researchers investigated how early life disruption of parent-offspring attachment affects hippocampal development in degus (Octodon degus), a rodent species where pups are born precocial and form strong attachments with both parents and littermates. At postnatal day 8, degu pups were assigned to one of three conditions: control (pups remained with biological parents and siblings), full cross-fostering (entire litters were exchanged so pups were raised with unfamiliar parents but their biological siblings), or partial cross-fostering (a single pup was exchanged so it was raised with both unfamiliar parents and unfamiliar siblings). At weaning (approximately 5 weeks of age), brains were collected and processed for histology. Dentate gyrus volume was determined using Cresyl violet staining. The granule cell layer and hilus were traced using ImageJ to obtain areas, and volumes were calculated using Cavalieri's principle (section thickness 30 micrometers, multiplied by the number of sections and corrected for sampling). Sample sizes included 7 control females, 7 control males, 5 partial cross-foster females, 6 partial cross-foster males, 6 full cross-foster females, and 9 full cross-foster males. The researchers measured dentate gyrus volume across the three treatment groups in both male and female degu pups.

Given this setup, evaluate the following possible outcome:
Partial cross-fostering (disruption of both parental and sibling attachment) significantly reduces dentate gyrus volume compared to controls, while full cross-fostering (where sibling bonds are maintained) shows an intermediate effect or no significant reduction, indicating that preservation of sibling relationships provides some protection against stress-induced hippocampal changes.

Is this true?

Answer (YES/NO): NO